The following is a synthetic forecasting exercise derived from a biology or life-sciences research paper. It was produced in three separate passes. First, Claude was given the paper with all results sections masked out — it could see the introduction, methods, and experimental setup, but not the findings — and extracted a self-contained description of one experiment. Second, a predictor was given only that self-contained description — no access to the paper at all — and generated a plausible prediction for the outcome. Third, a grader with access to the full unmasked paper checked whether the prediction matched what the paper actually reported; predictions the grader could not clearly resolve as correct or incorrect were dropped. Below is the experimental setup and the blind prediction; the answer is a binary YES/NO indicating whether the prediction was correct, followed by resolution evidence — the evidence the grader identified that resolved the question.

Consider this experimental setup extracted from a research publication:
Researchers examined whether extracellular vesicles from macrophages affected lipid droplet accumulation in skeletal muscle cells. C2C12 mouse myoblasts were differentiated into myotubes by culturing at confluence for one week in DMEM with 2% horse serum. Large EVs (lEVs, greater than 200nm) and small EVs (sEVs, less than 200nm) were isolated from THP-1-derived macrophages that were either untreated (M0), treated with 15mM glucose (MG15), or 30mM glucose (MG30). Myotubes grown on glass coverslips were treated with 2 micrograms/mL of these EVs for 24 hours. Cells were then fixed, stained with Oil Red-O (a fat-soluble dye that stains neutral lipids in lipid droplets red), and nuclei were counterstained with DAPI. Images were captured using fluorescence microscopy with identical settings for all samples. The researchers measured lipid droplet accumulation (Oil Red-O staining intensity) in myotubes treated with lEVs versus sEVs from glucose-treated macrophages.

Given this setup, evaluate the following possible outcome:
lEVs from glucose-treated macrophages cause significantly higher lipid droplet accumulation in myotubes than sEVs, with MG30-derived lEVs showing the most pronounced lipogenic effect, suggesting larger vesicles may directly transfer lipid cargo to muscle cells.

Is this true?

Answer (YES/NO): NO